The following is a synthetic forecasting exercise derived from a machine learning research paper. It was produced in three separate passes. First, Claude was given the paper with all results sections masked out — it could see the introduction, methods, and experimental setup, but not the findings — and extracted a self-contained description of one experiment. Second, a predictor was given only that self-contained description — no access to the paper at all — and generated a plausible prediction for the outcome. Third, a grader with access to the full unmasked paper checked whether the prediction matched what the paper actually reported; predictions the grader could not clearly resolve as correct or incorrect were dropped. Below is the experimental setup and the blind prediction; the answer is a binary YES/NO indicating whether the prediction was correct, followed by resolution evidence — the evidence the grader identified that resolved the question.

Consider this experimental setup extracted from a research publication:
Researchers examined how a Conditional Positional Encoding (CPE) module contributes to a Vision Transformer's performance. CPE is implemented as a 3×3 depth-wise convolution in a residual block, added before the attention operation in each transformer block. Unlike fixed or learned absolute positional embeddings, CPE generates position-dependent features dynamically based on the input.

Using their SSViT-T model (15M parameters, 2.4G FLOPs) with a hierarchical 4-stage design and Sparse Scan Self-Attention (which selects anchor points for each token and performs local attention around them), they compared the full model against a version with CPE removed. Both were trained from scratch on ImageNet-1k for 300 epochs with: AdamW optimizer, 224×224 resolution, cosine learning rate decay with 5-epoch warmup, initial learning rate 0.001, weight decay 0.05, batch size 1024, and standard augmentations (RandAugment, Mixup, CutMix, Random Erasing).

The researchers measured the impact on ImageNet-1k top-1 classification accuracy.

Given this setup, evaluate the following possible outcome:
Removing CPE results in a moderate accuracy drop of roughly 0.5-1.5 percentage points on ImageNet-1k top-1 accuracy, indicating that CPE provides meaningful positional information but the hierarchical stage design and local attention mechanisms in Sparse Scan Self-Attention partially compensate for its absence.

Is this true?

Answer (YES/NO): NO